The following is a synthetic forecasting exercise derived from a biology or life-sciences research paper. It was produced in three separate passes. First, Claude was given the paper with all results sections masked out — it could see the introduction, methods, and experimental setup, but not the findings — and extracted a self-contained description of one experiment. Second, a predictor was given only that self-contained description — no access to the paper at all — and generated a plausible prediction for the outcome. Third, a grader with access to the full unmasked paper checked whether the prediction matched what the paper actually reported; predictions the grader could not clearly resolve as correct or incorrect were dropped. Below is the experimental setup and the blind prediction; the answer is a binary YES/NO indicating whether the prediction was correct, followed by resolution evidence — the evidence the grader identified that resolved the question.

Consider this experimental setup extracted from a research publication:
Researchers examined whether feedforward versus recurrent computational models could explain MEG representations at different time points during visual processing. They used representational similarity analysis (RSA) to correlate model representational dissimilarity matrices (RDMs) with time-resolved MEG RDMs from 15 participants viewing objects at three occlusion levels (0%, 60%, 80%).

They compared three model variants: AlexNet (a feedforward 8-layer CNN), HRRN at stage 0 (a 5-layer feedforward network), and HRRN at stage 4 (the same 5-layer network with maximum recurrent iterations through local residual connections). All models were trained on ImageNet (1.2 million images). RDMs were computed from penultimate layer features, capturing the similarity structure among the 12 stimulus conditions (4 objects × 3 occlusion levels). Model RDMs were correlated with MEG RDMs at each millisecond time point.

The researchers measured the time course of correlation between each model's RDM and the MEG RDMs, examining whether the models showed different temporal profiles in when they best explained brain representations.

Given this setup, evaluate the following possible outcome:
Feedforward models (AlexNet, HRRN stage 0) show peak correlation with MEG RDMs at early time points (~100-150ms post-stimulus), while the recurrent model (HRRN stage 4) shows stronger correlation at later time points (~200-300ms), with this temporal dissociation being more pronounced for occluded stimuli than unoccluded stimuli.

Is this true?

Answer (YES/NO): NO